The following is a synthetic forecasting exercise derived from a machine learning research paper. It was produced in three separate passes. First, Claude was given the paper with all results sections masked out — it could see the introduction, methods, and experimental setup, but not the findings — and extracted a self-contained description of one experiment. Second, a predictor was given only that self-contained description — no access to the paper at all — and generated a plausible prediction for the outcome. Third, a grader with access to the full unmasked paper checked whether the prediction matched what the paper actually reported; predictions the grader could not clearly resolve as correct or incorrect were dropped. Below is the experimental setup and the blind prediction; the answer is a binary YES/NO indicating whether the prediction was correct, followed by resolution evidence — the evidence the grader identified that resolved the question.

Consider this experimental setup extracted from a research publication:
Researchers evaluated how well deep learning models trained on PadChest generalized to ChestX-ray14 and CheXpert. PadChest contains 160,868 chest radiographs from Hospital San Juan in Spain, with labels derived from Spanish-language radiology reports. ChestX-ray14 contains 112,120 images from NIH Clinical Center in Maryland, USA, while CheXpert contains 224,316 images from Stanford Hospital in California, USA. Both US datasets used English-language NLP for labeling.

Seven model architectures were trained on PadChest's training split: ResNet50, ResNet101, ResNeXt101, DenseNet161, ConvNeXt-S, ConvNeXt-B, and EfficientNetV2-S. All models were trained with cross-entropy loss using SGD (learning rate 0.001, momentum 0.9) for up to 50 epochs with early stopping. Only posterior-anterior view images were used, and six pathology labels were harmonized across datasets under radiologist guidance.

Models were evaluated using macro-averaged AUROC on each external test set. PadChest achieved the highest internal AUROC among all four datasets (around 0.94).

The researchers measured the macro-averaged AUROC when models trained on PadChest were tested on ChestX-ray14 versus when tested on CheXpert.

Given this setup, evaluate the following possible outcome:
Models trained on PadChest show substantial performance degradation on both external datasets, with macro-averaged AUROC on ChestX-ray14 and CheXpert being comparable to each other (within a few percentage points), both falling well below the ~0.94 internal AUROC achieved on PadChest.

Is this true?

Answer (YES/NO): NO